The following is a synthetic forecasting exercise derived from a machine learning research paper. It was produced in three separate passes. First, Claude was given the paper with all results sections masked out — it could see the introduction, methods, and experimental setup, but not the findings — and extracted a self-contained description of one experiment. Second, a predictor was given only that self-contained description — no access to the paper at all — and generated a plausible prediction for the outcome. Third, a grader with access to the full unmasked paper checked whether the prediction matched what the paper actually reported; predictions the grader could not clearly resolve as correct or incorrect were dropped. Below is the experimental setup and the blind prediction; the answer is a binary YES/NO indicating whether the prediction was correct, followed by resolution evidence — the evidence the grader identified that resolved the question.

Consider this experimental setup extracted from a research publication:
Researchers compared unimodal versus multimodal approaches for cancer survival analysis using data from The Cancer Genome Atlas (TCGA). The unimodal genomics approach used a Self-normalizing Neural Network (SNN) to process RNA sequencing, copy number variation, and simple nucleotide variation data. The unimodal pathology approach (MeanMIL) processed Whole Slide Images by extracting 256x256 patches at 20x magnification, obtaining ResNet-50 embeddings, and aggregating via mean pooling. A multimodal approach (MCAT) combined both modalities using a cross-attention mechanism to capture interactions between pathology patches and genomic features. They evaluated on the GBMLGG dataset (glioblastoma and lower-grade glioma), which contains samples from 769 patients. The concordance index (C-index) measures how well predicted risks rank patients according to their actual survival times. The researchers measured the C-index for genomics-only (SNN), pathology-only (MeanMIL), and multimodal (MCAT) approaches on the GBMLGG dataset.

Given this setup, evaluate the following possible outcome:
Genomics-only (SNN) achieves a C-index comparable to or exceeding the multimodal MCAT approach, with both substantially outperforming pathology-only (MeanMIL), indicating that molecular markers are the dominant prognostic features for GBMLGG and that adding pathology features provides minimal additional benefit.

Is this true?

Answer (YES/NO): YES